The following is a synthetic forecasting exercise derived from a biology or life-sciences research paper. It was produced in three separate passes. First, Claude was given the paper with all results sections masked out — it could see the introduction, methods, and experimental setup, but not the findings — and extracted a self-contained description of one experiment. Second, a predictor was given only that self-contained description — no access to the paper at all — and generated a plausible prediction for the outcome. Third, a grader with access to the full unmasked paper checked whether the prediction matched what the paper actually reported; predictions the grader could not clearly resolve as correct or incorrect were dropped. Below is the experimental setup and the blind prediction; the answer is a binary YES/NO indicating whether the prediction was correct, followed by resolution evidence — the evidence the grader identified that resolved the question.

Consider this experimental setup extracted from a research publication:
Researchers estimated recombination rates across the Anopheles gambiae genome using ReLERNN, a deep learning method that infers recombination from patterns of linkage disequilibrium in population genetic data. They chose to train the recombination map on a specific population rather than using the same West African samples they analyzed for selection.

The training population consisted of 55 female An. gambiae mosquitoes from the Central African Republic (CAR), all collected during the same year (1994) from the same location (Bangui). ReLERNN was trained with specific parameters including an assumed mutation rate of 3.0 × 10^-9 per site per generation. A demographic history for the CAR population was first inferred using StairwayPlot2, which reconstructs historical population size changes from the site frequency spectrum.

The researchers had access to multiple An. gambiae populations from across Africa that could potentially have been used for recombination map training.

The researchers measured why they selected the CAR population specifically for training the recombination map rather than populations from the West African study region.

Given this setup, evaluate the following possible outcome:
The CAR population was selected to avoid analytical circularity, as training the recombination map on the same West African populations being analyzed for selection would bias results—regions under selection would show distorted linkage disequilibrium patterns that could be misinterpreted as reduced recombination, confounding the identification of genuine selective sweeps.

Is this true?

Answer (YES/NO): NO